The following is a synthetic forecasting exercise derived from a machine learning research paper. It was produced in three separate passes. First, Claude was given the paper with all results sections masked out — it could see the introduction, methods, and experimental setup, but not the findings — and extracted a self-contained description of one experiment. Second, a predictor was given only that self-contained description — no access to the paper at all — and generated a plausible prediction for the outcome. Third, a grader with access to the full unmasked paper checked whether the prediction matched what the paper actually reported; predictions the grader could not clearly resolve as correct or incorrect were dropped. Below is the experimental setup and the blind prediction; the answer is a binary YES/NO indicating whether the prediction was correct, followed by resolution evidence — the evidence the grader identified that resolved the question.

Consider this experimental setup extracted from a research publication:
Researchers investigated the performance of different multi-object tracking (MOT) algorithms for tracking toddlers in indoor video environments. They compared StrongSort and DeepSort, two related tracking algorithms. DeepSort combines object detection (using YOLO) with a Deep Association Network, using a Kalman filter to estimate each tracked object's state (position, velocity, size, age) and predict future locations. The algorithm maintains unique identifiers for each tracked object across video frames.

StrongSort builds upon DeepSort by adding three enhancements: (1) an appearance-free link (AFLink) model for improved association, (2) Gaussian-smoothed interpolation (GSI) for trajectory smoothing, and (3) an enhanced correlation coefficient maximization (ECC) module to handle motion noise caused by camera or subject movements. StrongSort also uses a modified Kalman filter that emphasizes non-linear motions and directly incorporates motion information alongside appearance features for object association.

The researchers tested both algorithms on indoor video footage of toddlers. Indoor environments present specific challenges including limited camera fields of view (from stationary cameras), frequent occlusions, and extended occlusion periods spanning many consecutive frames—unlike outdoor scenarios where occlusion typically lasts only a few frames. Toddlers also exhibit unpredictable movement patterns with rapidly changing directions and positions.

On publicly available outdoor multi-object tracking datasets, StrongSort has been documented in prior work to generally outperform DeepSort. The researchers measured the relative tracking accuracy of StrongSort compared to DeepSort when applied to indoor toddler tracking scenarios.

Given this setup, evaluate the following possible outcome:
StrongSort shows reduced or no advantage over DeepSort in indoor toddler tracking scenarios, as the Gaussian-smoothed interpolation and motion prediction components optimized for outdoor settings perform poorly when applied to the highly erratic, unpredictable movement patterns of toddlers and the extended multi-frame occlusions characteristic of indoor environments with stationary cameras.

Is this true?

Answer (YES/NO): YES